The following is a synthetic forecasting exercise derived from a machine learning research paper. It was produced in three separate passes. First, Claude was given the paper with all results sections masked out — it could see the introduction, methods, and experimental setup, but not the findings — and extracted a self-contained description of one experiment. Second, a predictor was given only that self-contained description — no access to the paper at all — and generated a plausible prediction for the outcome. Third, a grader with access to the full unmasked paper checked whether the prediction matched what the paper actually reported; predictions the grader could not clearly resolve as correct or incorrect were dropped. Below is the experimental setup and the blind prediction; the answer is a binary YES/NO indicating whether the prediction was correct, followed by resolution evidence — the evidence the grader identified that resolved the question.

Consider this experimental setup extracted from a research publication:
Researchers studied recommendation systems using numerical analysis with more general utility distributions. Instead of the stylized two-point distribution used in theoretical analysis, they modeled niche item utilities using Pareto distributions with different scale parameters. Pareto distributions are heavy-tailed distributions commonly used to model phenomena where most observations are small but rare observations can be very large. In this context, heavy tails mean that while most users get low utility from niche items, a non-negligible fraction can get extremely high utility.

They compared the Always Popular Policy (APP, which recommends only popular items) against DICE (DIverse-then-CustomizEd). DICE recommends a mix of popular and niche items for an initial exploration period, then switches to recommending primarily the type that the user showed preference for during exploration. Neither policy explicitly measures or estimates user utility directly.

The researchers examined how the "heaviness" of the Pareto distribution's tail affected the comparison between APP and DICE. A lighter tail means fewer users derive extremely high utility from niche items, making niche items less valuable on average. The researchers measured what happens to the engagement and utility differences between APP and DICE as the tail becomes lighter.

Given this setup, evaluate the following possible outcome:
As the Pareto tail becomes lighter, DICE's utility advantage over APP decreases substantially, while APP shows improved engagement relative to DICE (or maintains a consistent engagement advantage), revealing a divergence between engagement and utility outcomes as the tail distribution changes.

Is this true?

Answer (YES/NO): NO